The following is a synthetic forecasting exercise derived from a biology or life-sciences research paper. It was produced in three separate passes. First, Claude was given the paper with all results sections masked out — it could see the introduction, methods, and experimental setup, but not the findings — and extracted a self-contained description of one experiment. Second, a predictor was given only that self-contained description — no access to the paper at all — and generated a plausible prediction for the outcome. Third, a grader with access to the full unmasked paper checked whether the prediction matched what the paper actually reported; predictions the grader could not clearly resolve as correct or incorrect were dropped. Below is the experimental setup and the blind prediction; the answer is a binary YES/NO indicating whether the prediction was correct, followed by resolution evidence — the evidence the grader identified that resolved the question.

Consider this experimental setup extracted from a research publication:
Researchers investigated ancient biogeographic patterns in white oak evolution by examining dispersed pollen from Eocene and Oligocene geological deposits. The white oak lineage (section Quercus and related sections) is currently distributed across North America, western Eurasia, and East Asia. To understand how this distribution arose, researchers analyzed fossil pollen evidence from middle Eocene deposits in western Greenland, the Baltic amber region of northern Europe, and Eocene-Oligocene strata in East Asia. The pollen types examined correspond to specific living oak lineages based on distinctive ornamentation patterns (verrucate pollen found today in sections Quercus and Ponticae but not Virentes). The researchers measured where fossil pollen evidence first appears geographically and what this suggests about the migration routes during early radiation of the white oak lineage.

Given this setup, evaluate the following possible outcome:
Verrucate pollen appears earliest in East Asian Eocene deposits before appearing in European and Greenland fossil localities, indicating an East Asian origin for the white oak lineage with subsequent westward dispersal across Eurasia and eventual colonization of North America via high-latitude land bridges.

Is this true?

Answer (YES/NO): NO